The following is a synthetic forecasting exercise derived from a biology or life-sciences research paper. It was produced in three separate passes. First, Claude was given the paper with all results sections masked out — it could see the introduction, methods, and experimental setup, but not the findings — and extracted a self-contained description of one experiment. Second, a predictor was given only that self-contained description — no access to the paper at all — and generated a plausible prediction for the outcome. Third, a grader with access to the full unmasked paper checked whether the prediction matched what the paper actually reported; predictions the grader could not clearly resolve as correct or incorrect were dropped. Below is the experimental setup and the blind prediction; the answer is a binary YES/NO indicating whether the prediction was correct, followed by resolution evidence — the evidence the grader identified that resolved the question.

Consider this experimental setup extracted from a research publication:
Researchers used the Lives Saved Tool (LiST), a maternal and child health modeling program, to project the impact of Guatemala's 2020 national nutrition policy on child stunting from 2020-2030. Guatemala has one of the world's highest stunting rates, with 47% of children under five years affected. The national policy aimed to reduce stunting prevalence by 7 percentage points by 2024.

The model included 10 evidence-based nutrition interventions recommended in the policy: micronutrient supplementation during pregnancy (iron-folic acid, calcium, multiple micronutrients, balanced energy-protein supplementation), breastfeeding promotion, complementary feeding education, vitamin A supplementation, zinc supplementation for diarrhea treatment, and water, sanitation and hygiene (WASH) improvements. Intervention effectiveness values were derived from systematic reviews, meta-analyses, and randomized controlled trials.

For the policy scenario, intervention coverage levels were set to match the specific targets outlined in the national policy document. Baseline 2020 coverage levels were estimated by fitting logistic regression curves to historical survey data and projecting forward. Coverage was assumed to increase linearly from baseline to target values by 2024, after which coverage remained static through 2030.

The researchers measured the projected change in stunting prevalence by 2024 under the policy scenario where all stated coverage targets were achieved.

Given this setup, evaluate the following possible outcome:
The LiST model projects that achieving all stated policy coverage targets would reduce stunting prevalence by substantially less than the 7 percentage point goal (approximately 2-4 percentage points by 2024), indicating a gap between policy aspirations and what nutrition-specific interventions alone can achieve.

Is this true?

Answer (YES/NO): NO